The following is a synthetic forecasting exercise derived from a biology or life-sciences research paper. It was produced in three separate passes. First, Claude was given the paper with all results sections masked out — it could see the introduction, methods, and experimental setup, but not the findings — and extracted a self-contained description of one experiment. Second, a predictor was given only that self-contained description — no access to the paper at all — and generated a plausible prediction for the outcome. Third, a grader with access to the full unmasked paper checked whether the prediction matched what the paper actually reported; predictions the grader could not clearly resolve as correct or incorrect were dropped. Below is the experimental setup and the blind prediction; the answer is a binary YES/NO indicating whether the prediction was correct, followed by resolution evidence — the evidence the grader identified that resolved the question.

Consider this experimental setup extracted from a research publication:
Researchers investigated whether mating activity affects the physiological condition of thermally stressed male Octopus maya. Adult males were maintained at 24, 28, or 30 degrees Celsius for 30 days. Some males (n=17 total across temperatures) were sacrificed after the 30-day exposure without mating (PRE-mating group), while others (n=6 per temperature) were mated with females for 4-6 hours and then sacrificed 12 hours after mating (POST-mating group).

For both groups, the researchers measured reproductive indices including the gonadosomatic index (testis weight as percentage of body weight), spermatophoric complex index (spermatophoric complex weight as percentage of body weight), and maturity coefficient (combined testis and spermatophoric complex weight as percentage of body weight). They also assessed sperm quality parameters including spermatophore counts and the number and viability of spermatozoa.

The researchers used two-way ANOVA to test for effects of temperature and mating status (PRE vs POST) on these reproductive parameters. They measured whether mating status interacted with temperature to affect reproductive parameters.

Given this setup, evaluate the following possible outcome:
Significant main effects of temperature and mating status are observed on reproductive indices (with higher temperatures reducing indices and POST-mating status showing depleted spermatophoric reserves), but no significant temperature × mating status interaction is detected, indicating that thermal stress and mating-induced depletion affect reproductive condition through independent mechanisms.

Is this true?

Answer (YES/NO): NO